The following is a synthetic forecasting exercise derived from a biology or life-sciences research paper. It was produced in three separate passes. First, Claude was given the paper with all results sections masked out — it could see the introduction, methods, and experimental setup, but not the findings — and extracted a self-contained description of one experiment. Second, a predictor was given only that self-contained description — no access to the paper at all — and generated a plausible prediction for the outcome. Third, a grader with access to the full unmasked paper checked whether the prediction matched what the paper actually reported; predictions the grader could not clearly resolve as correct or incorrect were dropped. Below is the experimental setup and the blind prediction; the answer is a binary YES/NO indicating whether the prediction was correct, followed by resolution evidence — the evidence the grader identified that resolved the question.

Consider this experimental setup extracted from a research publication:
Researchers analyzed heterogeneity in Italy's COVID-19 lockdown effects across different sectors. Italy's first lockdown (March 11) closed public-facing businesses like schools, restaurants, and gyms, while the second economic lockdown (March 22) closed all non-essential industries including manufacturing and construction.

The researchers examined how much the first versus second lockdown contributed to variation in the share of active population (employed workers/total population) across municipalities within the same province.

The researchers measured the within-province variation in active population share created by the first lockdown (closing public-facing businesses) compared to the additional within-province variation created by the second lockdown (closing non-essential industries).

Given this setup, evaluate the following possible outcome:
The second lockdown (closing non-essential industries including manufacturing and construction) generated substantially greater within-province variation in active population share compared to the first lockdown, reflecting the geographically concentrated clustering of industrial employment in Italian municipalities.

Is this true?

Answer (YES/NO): YES